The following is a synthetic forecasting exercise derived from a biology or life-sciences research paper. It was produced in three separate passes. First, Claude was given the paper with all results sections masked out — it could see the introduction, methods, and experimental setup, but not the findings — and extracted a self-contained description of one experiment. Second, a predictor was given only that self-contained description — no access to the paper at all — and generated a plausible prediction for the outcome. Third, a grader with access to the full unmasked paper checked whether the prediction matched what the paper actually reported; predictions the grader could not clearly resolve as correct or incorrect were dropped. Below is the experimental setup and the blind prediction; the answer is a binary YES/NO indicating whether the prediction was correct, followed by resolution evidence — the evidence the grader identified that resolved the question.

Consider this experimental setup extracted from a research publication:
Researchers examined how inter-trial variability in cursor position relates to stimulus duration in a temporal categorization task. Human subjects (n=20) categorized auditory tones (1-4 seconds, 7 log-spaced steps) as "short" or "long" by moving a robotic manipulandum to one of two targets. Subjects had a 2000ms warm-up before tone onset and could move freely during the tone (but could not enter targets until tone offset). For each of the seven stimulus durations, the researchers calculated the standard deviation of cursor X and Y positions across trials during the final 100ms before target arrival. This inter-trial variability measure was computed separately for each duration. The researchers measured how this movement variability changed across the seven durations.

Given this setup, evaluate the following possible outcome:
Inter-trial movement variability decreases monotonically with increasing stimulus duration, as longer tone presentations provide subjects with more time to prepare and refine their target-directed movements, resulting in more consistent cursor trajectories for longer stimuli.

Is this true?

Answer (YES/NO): NO